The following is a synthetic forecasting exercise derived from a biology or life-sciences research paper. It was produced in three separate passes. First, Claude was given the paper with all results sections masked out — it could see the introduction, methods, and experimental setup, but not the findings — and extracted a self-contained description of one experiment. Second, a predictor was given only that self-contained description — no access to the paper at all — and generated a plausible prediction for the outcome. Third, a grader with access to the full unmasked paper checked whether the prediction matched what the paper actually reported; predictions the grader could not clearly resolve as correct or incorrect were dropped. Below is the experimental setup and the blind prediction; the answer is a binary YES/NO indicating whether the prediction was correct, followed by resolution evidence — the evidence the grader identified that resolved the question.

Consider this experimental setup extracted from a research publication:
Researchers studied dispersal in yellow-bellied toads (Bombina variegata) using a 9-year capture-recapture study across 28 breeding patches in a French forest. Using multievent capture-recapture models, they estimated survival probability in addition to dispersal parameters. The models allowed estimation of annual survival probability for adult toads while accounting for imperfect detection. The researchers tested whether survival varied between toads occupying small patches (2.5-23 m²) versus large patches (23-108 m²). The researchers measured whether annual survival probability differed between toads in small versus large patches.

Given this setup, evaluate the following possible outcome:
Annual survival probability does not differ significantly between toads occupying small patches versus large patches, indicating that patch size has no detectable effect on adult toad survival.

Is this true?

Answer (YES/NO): YES